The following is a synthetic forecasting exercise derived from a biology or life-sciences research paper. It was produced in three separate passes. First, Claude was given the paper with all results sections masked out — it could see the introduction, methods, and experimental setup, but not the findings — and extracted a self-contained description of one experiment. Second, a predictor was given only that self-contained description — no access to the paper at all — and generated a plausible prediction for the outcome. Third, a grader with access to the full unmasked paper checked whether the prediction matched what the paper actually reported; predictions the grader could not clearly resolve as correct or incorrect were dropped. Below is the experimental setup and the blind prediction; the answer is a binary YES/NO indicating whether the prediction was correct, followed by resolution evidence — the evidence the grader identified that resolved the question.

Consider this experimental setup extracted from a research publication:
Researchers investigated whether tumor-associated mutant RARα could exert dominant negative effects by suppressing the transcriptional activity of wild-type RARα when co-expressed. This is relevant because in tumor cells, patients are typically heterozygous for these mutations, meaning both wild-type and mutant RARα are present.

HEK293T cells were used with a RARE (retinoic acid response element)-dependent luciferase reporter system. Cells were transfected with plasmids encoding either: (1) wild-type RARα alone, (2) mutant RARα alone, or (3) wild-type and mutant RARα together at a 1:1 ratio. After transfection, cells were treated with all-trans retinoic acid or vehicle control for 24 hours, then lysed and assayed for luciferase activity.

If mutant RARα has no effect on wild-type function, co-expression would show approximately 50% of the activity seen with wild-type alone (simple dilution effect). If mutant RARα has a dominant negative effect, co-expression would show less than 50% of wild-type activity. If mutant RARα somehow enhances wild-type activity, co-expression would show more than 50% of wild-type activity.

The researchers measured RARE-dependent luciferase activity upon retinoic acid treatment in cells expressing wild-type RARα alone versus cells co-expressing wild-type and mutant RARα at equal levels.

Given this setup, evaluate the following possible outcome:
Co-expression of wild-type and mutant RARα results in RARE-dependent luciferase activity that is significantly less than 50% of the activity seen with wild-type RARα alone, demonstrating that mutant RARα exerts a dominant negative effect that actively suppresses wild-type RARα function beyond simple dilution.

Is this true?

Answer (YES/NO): YES